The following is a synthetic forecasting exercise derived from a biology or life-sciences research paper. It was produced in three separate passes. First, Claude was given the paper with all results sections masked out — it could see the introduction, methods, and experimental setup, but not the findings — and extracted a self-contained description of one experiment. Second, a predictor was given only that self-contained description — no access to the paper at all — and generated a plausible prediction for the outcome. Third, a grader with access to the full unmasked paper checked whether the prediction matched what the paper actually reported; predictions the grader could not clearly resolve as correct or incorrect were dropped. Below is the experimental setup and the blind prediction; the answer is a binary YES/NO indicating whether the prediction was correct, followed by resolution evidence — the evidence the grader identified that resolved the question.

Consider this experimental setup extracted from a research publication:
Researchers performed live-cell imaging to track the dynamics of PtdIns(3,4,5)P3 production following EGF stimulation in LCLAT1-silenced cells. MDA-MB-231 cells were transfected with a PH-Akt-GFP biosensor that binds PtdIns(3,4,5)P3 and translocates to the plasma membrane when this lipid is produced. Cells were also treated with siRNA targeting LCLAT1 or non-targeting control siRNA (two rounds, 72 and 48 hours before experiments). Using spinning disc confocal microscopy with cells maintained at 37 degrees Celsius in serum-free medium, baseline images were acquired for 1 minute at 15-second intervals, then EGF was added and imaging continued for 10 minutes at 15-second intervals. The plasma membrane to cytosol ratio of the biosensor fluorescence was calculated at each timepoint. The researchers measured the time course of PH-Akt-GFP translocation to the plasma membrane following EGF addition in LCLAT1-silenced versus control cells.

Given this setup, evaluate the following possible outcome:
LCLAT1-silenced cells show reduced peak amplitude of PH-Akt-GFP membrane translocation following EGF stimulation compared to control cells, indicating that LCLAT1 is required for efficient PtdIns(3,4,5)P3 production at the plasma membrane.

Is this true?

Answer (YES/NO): YES